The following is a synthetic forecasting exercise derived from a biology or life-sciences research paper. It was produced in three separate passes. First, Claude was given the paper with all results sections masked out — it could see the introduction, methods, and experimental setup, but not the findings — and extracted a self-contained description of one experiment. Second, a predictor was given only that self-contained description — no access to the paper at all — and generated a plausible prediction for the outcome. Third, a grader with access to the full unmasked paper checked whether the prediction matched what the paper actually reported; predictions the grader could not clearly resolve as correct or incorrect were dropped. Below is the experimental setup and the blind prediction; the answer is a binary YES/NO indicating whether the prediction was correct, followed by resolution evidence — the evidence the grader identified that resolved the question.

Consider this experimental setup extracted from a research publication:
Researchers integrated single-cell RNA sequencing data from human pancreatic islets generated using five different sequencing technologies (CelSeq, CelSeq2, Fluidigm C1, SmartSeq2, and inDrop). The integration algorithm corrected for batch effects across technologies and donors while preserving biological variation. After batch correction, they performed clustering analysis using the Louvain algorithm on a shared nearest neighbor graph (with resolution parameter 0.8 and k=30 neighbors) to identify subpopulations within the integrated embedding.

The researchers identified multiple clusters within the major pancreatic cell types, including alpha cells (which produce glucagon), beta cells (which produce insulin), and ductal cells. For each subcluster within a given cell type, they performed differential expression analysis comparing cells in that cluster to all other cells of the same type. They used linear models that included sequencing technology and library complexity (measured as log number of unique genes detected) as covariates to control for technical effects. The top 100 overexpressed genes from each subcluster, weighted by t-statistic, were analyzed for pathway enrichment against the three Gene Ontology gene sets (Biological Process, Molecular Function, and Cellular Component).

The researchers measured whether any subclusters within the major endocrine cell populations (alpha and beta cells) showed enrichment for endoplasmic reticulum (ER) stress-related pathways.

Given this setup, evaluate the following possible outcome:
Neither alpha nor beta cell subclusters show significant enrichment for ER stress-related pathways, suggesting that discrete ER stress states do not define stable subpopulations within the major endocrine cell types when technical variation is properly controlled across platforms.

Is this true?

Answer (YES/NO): NO